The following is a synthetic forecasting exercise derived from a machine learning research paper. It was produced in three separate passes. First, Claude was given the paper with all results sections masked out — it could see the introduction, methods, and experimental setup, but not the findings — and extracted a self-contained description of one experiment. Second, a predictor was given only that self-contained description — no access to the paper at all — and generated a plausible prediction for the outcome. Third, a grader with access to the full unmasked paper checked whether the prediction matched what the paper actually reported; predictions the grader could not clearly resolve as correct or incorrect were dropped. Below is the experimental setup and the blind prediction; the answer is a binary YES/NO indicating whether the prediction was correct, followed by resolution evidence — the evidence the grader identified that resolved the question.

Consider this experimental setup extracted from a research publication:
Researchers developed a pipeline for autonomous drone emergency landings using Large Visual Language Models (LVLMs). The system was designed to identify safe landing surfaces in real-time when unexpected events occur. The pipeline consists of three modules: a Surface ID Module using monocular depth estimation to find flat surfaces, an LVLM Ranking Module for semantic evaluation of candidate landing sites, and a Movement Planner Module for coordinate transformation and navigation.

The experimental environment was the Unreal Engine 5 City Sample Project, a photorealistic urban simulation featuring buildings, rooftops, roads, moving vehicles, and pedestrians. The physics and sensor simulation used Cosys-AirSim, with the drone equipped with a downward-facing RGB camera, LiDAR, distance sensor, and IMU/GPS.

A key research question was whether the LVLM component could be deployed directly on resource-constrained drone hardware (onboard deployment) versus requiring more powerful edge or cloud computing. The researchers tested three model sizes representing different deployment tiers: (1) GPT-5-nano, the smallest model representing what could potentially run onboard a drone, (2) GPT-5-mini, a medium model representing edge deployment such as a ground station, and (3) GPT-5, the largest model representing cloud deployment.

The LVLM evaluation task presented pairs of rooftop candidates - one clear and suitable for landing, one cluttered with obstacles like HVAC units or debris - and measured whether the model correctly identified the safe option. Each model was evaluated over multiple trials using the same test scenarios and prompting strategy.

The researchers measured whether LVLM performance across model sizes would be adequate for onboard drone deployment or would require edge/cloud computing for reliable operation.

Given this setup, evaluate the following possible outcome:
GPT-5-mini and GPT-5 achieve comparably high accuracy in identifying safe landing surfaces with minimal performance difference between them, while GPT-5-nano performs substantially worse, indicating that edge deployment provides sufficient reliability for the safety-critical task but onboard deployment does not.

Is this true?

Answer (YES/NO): YES